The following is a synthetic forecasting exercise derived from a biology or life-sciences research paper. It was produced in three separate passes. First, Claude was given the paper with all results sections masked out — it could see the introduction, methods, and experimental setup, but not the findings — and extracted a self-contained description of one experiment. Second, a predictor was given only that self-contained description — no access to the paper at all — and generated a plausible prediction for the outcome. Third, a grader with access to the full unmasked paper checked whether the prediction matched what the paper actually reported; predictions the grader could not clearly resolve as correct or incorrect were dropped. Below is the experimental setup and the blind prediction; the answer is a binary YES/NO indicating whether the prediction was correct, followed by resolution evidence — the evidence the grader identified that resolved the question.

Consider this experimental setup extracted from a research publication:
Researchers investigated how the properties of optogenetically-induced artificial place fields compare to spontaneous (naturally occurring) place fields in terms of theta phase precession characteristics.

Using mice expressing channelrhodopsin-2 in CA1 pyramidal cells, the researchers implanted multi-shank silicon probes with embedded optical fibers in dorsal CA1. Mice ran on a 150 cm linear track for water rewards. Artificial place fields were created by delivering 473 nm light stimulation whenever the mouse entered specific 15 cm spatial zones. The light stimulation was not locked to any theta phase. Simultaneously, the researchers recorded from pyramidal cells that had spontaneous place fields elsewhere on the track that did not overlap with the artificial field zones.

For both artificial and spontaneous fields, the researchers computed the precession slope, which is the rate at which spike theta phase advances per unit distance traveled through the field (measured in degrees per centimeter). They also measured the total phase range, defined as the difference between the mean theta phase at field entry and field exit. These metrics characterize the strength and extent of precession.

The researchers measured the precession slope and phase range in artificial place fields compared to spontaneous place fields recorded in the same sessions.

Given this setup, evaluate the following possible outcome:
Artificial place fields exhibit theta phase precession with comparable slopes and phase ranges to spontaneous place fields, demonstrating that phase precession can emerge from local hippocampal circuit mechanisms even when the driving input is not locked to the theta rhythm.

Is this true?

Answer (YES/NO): NO